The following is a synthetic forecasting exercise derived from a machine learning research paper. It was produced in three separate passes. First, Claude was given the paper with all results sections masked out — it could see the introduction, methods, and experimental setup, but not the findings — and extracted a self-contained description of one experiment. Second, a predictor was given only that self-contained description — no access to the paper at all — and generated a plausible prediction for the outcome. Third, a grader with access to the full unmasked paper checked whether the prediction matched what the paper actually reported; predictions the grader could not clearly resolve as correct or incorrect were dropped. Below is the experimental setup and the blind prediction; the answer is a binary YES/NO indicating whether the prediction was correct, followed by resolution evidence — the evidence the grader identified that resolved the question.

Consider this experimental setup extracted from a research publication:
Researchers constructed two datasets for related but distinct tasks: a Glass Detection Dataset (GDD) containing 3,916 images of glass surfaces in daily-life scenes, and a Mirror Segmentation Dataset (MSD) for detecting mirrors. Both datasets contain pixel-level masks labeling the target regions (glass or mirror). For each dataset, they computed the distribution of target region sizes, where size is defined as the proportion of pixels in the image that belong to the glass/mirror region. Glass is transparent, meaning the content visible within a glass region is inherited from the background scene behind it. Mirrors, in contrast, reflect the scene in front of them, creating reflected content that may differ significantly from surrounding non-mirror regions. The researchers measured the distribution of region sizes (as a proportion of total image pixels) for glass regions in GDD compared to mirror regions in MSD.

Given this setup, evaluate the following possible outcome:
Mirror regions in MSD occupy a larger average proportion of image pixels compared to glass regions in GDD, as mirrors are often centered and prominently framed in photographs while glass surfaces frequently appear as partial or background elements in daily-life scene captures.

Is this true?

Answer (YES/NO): NO